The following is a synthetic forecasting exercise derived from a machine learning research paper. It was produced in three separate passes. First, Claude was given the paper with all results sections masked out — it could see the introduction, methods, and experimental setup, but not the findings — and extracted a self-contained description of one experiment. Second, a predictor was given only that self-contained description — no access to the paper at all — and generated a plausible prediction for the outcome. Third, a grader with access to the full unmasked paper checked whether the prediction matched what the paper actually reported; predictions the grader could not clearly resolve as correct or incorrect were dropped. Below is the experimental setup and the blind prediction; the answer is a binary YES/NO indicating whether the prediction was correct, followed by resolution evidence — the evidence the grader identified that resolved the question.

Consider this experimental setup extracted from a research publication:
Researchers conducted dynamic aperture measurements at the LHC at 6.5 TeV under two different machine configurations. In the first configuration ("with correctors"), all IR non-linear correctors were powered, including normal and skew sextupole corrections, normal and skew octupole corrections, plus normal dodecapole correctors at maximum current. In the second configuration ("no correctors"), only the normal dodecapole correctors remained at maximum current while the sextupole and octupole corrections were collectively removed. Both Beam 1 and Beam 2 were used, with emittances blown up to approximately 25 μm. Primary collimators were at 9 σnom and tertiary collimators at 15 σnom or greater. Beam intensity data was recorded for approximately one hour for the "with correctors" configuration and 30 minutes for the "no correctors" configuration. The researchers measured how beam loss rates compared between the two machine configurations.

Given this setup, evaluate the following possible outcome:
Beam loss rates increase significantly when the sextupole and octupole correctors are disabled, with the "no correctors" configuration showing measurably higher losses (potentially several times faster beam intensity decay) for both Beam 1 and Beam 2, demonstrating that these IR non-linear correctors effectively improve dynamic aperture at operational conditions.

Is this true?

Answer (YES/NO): NO